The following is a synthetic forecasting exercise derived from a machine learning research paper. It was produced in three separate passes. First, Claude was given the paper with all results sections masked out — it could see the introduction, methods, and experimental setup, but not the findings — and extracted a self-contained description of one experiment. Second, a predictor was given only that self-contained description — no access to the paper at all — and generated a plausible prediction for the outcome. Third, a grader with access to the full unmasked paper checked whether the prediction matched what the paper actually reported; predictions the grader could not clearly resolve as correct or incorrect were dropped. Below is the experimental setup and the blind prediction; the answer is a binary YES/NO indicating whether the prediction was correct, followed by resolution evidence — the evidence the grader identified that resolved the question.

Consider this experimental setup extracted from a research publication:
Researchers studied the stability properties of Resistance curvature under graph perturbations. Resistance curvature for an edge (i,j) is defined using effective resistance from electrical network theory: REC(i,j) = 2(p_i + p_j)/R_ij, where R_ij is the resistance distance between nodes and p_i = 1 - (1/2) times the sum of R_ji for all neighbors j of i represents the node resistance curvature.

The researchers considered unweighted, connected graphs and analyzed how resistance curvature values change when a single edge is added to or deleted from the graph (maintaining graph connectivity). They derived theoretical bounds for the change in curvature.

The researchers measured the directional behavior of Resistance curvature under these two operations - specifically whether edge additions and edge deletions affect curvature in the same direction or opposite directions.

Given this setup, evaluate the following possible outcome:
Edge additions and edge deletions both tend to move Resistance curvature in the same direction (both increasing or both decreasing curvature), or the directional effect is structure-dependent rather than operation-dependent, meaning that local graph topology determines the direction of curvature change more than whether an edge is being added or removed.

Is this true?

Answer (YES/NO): NO